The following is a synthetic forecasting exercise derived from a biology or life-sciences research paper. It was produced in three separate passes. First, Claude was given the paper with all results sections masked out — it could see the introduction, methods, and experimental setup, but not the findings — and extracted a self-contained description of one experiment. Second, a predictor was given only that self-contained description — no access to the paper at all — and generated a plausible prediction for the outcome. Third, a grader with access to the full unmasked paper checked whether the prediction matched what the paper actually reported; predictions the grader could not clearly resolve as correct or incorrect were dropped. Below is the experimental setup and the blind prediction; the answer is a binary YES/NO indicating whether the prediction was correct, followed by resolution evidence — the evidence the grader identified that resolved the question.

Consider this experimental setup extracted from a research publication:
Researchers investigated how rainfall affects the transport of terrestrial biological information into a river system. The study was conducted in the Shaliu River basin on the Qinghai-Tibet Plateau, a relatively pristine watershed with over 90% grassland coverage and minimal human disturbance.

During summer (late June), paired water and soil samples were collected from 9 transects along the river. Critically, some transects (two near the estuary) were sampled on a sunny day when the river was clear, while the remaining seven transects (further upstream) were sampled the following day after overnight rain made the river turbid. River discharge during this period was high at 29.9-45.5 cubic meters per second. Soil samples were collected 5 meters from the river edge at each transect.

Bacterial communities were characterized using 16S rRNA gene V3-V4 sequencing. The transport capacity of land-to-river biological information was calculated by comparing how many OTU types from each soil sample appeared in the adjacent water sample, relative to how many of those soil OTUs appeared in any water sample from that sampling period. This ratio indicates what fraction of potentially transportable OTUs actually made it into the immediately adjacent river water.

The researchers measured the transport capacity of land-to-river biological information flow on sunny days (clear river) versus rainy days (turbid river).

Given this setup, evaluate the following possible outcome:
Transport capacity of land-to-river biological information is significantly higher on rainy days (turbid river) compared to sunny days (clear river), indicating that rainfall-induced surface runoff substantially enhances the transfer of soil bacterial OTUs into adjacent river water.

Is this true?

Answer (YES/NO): YES